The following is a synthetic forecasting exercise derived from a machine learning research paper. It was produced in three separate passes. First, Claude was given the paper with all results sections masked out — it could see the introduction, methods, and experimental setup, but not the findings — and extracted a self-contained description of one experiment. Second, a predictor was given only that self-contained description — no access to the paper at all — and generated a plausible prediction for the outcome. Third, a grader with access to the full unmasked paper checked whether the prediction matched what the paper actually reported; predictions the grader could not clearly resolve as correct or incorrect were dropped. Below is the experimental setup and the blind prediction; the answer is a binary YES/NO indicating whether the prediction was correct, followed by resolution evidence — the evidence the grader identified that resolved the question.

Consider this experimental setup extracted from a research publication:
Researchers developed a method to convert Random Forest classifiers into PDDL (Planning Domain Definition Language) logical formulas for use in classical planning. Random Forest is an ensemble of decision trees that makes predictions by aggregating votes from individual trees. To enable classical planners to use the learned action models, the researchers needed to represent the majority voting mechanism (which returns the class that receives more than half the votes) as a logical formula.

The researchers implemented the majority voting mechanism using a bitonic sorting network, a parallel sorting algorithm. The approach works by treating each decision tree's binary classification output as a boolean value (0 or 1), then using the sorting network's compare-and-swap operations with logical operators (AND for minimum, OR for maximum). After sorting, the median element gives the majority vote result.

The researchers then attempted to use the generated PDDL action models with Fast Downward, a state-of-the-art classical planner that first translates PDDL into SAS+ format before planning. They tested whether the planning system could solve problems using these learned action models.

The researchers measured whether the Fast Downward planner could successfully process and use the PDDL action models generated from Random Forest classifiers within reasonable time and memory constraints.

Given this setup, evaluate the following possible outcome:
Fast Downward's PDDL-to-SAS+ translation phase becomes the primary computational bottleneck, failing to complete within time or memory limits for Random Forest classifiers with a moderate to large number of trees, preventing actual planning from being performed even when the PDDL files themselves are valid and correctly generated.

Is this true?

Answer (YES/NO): YES